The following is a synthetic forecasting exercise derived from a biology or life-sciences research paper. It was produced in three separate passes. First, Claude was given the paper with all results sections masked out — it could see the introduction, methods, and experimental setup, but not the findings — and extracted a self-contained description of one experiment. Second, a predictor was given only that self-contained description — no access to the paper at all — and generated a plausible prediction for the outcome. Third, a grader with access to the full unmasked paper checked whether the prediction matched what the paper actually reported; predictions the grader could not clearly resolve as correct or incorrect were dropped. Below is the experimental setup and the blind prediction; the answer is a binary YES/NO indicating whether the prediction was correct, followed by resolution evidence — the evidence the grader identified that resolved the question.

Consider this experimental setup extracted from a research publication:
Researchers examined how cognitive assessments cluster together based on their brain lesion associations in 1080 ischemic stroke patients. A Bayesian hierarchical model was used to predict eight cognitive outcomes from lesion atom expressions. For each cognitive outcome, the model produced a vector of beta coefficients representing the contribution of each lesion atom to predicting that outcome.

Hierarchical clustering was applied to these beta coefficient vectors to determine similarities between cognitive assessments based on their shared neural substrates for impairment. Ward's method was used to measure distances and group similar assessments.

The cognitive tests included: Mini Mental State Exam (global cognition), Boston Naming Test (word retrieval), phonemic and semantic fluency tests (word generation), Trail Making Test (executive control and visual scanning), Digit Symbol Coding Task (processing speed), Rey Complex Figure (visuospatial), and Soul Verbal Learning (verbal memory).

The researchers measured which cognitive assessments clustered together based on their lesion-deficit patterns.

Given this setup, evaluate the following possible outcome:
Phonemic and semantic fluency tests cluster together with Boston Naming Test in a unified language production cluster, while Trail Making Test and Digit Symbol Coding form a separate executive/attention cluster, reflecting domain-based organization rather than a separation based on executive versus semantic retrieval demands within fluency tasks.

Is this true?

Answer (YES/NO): NO